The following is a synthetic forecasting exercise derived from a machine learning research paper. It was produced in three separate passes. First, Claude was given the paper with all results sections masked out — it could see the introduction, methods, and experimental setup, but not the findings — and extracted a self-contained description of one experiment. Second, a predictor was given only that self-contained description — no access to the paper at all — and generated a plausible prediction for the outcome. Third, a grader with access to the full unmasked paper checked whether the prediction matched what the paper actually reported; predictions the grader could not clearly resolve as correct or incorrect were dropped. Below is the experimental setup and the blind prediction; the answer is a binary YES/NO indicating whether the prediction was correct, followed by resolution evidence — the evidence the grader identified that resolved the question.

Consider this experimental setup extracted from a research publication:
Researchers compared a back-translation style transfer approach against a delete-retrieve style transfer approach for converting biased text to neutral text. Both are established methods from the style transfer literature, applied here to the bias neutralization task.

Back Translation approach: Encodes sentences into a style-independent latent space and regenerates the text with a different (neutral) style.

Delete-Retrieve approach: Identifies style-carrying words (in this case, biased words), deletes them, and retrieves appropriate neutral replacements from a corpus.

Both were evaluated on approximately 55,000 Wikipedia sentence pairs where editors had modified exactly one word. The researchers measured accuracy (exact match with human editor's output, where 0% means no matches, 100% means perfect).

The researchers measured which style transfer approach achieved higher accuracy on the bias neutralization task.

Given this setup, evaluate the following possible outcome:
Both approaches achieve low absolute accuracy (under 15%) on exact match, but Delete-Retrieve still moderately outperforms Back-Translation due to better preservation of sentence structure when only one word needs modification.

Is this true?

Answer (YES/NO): YES